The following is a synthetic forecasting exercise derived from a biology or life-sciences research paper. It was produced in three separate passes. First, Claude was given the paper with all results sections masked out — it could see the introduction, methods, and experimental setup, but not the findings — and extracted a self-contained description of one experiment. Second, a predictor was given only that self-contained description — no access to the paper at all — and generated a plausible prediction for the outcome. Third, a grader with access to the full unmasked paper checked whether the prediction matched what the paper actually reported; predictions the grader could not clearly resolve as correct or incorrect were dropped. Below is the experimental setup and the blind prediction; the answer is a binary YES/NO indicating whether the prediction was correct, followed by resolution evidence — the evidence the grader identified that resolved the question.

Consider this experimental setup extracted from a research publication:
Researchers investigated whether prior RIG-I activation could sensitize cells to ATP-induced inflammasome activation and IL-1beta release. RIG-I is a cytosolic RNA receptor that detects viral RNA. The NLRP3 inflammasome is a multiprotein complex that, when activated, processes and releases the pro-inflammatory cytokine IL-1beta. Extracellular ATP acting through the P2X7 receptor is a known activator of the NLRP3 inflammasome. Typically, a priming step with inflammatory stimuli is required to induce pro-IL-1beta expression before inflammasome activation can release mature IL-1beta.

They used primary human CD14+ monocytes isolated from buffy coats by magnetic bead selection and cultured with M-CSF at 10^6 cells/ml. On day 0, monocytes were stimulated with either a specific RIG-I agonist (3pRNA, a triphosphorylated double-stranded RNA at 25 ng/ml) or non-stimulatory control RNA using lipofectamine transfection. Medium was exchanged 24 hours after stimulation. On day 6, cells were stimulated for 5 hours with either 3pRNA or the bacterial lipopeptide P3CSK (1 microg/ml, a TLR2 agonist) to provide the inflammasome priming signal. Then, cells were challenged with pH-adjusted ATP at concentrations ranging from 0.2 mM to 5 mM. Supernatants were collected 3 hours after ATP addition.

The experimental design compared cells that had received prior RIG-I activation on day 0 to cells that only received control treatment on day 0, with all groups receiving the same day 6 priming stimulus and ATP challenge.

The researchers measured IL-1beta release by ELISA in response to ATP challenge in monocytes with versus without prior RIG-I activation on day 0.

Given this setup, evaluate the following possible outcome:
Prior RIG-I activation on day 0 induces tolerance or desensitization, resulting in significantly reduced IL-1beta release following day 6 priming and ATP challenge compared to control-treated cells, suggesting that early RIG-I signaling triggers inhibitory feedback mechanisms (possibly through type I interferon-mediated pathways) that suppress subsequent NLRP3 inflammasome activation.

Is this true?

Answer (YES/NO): NO